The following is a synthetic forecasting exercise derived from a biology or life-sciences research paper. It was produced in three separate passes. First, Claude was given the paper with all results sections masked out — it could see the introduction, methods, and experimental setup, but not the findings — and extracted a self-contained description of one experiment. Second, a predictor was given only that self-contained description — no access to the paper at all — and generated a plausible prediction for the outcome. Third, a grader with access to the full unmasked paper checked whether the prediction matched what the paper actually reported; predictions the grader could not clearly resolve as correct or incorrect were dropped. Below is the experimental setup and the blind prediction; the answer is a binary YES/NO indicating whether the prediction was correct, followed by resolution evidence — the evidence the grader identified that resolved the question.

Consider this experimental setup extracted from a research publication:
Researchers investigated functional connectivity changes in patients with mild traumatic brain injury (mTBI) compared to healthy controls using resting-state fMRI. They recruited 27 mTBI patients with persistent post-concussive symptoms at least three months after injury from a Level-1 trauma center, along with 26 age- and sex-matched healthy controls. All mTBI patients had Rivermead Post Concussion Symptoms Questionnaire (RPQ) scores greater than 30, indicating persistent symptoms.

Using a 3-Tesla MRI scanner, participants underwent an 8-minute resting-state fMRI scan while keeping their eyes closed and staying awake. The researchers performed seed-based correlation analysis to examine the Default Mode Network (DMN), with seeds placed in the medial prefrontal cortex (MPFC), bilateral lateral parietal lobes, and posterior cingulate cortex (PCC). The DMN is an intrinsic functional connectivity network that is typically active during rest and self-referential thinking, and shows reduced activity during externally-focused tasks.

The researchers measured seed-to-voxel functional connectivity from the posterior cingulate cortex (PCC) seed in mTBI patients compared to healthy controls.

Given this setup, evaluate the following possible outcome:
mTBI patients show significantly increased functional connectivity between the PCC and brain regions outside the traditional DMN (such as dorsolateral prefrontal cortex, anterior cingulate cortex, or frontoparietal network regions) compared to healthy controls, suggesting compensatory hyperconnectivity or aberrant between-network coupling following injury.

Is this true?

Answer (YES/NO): NO